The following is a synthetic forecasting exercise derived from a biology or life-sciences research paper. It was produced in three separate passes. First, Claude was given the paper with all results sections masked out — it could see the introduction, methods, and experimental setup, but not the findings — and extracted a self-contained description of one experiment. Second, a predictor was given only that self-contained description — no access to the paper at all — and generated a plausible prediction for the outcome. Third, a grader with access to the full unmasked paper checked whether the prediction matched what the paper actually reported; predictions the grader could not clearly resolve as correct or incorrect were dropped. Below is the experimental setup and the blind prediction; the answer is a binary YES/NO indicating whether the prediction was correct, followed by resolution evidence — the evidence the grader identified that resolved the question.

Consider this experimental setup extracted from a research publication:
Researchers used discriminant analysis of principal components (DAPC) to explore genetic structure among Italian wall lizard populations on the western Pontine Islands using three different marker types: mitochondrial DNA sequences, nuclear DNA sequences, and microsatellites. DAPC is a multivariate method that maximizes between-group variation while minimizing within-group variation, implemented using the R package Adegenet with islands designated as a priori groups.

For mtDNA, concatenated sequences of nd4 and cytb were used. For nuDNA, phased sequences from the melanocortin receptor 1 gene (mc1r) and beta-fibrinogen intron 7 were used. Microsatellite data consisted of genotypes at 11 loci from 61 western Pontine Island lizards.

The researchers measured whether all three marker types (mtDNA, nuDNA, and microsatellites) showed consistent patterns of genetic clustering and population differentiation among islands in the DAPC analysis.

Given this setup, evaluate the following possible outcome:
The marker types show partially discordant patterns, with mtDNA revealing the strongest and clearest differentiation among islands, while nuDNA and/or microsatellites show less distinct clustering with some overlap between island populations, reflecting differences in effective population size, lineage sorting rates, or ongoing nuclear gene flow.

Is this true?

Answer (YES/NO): YES